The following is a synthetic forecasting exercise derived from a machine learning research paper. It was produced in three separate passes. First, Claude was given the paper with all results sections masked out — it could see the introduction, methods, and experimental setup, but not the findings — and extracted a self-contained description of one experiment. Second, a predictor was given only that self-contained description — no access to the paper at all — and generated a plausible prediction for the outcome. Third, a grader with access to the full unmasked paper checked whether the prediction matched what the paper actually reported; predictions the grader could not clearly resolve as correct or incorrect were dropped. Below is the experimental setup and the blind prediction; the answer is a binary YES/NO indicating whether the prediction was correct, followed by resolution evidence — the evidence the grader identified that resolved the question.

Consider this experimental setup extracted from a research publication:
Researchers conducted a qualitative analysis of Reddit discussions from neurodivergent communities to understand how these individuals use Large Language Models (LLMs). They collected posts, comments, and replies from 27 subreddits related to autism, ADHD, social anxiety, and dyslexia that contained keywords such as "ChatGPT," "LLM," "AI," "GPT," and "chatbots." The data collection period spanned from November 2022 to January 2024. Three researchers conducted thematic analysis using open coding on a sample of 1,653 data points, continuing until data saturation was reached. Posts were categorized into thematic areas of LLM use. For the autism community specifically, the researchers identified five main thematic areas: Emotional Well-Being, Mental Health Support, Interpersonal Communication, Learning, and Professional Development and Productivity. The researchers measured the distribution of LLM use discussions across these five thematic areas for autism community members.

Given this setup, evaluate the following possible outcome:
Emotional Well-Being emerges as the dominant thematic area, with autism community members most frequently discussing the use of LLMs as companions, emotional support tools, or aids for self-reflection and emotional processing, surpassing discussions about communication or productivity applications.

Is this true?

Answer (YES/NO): NO